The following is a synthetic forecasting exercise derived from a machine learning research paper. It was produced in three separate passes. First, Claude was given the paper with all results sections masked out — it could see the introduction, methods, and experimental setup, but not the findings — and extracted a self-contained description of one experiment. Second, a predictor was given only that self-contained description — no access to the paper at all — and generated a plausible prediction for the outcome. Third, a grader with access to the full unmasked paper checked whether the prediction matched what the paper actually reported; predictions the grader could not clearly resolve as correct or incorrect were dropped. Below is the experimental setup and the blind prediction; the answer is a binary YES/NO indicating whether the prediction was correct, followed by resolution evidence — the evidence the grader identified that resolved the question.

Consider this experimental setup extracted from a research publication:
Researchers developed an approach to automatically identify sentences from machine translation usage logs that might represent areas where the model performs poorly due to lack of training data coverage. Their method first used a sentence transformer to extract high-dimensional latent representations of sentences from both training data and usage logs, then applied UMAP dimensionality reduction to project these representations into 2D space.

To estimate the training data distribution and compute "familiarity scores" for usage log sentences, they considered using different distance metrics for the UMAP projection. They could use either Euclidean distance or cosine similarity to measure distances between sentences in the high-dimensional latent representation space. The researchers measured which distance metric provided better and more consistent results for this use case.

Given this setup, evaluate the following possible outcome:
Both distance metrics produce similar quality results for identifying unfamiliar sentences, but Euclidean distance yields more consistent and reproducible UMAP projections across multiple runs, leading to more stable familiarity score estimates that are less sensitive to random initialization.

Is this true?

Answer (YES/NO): NO